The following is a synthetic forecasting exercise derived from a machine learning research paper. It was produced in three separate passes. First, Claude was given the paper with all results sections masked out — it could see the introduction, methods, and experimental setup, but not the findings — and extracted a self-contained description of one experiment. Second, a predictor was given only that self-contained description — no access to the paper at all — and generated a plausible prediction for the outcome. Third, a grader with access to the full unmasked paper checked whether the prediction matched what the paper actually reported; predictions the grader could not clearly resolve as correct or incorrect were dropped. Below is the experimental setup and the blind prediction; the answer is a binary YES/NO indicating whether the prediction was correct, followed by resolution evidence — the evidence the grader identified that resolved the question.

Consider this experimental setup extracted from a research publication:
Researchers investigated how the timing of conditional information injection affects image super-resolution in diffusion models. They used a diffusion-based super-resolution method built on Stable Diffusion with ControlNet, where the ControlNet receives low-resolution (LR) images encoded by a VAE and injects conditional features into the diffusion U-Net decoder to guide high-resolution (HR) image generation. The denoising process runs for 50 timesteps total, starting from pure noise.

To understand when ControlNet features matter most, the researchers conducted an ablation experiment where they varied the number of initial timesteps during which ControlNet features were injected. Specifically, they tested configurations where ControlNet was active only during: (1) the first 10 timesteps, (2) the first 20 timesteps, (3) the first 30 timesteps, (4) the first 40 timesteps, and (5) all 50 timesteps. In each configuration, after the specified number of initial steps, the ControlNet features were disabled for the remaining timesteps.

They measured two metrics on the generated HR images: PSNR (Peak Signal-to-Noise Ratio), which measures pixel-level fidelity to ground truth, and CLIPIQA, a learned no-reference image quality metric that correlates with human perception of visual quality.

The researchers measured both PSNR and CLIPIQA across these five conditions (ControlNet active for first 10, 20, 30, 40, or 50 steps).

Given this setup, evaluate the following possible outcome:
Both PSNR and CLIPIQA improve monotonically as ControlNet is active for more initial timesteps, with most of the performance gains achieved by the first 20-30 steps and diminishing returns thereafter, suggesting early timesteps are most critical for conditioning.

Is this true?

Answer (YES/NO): NO